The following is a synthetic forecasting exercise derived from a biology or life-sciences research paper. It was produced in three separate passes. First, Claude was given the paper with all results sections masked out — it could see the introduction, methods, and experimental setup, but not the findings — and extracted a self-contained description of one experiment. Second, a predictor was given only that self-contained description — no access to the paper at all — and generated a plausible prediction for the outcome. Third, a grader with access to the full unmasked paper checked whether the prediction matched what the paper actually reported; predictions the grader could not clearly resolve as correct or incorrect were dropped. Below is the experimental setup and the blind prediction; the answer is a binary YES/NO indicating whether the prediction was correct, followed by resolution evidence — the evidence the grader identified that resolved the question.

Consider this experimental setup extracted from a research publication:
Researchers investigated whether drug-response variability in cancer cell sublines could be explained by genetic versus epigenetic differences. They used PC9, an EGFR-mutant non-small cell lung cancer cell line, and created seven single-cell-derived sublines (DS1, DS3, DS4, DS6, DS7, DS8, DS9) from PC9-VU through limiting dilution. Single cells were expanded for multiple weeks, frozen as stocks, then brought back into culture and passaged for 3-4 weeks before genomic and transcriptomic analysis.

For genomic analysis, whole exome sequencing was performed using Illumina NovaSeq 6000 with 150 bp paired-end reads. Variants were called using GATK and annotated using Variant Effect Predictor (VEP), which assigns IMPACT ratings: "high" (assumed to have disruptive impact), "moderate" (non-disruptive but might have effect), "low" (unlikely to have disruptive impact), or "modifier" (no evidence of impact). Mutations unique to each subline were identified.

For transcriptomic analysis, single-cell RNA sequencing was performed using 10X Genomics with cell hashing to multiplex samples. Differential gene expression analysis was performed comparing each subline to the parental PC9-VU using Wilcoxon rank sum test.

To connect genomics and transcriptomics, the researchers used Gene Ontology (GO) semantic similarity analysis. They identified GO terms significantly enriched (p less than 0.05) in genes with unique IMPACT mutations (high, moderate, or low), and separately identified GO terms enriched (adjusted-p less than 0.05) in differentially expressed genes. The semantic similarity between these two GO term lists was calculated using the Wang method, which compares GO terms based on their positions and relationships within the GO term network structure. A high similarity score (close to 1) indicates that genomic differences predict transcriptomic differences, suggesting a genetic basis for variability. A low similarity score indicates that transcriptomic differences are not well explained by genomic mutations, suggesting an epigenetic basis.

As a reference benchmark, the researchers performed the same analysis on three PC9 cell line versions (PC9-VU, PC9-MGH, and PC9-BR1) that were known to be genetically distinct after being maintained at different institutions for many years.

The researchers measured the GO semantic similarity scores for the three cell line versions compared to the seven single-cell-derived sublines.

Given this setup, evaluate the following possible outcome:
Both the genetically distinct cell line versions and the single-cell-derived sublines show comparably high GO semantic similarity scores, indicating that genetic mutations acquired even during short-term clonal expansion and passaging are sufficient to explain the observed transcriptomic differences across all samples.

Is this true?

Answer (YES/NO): NO